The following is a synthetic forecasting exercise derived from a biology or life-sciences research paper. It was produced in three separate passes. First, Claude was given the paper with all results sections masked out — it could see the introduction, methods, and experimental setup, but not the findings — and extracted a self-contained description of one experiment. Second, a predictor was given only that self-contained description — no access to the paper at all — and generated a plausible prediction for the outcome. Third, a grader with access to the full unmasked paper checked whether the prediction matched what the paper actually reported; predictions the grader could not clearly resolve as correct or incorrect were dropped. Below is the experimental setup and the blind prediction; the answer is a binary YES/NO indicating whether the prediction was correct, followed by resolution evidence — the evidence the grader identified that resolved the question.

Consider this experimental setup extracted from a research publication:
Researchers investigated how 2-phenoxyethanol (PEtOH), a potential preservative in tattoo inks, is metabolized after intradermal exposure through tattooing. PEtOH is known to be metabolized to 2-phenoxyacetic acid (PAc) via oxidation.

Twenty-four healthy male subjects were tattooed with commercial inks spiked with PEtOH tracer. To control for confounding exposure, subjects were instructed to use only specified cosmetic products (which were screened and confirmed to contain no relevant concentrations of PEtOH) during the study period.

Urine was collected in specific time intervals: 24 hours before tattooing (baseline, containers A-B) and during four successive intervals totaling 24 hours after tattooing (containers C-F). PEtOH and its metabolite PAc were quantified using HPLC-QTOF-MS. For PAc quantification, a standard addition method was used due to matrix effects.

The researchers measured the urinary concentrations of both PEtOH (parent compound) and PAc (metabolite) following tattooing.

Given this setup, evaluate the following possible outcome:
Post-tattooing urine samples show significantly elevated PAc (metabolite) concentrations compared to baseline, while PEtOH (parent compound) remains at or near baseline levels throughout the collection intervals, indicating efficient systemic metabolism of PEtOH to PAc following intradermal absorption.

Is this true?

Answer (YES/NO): YES